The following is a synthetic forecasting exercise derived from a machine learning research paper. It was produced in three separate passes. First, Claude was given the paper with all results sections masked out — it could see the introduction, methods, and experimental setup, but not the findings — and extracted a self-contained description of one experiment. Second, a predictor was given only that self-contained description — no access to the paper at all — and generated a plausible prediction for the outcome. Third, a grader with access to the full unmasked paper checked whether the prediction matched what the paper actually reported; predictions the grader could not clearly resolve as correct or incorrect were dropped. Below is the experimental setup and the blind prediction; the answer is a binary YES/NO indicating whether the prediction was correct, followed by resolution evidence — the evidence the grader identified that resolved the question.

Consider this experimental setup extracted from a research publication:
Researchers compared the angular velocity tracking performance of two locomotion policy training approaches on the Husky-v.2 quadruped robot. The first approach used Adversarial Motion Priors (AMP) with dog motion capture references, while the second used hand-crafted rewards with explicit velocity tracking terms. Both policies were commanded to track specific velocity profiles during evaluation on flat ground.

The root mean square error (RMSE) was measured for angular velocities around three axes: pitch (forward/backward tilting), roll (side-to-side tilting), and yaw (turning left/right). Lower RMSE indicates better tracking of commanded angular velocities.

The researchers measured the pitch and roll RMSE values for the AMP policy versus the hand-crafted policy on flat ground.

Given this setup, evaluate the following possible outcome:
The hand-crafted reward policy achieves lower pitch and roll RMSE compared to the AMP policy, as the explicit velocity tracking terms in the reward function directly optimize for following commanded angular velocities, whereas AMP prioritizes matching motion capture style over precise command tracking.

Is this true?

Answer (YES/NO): YES